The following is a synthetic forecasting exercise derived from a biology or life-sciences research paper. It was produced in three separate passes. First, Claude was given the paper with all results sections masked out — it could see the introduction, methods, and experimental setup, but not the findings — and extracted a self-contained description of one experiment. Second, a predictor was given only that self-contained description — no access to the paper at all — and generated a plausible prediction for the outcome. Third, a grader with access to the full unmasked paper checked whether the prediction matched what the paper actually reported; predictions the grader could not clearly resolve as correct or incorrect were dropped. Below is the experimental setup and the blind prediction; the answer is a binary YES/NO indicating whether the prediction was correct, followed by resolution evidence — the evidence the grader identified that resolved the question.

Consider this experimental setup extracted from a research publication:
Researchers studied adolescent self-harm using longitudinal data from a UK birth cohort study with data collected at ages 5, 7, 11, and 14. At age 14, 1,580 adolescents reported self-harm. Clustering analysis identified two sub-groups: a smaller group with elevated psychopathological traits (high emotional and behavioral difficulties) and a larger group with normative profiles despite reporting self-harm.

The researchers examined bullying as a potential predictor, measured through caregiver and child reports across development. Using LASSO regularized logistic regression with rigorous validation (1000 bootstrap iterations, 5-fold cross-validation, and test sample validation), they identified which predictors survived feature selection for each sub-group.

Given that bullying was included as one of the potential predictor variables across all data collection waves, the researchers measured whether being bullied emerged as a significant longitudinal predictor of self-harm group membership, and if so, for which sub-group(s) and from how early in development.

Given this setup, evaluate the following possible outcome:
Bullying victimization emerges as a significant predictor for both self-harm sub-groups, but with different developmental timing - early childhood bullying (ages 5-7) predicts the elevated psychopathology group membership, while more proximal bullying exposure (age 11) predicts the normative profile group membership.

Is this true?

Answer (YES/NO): NO